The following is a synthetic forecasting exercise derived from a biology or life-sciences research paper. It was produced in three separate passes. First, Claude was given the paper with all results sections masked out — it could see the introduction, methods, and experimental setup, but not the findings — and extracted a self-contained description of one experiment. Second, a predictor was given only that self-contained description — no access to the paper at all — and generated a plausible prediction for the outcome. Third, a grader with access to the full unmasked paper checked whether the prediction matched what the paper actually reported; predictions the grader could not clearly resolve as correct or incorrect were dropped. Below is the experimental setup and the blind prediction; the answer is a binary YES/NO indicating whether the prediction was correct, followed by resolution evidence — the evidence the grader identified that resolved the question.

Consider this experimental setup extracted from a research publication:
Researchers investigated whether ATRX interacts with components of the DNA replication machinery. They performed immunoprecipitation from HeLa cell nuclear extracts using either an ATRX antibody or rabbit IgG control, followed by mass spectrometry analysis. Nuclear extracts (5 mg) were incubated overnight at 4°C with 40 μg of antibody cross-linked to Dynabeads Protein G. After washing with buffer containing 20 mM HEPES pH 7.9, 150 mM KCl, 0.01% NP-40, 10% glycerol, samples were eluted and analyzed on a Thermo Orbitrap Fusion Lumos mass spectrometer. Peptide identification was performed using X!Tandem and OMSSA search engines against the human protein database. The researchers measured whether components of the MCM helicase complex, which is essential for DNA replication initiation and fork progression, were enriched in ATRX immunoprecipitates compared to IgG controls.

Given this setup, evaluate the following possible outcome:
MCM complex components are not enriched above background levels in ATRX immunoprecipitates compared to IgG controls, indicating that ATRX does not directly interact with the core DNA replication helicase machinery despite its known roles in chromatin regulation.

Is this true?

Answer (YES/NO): NO